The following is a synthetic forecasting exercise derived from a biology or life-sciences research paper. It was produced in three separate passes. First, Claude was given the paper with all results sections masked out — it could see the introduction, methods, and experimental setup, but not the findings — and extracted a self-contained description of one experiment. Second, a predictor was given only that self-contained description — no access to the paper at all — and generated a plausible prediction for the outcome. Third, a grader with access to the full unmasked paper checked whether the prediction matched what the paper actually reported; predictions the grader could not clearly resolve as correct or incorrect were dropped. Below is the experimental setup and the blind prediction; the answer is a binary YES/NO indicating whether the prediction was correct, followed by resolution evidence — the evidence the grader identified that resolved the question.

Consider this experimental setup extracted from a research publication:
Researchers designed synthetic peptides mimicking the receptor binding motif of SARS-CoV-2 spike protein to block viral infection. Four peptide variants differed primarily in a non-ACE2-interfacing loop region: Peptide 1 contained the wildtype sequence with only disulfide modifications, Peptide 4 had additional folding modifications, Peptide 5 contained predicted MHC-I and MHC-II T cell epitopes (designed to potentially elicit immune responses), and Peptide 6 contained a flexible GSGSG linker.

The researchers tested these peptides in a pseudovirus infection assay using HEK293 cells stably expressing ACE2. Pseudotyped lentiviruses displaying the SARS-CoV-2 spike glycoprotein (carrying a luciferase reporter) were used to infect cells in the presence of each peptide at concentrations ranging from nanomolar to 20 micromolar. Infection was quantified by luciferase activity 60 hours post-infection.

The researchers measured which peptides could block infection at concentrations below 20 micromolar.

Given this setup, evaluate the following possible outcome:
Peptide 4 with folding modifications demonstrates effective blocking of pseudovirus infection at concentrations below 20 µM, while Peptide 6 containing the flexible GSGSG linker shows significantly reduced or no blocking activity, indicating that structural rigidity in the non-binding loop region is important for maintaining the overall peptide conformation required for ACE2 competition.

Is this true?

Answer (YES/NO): NO